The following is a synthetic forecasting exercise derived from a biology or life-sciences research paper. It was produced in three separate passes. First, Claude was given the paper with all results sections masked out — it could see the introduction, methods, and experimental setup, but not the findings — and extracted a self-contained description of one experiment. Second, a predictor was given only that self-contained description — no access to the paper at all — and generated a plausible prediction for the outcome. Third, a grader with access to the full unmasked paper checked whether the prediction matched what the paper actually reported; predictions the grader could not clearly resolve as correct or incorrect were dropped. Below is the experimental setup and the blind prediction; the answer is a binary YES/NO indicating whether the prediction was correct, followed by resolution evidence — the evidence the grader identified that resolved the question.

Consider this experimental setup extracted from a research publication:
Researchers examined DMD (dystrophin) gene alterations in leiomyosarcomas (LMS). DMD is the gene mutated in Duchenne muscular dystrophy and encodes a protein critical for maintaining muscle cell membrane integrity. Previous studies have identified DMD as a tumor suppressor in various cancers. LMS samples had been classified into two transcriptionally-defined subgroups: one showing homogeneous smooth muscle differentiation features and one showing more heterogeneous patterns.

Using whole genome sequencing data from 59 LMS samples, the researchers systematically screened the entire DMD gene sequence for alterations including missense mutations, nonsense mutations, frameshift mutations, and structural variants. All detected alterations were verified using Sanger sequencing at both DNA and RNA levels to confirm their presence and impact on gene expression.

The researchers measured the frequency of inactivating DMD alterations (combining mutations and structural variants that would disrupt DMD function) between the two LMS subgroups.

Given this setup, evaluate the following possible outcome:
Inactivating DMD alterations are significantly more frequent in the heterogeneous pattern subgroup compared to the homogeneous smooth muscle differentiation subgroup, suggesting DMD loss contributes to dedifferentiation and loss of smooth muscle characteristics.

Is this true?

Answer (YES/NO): NO